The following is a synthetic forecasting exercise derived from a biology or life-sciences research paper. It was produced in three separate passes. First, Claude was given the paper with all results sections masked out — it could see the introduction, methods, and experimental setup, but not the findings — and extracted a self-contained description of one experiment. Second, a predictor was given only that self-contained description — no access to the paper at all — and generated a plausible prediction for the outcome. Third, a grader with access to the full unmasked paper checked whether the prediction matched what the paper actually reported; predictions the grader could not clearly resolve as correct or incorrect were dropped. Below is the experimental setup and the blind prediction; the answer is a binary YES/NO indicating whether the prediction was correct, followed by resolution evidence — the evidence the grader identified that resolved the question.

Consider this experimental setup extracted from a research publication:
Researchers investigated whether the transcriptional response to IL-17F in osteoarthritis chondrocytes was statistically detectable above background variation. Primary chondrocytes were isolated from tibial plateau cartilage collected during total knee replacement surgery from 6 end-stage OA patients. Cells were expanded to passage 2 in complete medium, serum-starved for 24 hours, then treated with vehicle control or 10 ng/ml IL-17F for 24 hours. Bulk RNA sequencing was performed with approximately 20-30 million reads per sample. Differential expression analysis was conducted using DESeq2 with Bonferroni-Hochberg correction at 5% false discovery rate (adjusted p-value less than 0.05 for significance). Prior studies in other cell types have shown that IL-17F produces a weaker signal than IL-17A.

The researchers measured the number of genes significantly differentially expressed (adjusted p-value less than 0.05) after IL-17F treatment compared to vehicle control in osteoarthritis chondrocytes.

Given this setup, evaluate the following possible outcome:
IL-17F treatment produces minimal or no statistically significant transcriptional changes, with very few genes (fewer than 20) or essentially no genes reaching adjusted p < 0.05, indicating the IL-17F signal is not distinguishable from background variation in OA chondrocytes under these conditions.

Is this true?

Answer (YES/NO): NO